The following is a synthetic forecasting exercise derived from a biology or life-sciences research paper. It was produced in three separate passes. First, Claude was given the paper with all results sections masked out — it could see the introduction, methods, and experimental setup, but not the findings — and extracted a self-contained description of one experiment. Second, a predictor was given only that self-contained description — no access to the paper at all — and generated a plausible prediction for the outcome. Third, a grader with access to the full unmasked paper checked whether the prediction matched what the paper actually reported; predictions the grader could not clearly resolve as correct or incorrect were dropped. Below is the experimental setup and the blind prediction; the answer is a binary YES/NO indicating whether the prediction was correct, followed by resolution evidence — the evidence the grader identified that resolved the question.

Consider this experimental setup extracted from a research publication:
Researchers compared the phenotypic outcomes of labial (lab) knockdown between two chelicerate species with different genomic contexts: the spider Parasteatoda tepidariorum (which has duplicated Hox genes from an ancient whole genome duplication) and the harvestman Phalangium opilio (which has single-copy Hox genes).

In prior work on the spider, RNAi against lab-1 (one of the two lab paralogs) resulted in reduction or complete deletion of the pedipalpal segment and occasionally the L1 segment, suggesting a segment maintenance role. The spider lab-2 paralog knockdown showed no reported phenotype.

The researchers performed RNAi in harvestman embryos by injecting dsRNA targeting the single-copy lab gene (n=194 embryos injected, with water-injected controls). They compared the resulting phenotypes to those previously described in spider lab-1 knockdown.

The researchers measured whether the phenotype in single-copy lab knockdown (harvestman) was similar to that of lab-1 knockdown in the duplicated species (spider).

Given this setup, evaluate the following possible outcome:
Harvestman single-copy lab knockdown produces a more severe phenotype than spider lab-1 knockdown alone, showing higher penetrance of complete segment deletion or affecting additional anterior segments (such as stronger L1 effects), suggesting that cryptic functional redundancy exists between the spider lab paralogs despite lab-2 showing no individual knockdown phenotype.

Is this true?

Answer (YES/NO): NO